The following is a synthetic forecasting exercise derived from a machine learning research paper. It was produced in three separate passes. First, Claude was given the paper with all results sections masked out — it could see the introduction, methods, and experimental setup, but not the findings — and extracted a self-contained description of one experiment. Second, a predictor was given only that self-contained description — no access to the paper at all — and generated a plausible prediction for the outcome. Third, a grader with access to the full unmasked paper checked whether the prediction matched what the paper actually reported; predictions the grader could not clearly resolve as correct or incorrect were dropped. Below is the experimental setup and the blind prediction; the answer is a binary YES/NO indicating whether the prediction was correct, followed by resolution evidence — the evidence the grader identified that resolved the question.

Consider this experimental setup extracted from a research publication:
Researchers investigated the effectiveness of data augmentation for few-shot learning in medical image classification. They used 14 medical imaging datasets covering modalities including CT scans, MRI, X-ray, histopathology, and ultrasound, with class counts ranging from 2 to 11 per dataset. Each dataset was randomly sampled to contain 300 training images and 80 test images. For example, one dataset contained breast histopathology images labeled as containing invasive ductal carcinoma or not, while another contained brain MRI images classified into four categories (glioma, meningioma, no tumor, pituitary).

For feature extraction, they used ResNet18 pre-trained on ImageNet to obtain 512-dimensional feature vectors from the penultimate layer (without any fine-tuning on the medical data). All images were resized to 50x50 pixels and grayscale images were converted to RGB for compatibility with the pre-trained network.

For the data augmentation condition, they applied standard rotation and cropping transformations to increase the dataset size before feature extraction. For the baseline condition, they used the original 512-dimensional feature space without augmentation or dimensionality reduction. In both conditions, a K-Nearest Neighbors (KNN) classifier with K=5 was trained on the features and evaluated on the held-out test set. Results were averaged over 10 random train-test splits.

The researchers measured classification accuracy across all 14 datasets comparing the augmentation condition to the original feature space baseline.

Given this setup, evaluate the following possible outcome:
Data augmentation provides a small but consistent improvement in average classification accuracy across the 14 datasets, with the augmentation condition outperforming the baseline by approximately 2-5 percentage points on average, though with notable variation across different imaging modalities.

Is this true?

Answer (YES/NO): NO